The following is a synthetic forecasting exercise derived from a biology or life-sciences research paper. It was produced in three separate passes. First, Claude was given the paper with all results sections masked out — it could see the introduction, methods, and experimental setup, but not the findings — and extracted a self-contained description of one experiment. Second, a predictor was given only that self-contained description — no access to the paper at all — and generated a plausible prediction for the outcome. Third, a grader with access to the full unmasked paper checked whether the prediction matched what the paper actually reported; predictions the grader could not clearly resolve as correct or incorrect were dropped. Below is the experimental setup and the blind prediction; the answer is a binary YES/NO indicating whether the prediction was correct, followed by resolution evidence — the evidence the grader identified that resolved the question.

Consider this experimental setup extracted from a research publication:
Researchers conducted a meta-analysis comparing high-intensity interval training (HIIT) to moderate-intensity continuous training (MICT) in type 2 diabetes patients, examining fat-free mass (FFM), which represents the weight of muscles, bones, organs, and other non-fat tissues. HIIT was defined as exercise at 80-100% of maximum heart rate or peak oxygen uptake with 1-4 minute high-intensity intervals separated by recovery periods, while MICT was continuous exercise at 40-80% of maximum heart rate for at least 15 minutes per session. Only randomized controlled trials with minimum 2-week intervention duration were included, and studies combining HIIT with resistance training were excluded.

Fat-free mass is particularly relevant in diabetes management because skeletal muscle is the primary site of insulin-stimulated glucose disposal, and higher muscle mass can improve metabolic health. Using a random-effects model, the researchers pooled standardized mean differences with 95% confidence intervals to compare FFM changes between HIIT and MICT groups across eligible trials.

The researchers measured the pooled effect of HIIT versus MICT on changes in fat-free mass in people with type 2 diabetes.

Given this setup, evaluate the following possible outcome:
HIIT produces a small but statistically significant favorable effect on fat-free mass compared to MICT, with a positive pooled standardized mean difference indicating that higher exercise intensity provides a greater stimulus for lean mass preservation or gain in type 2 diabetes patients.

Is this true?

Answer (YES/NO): NO